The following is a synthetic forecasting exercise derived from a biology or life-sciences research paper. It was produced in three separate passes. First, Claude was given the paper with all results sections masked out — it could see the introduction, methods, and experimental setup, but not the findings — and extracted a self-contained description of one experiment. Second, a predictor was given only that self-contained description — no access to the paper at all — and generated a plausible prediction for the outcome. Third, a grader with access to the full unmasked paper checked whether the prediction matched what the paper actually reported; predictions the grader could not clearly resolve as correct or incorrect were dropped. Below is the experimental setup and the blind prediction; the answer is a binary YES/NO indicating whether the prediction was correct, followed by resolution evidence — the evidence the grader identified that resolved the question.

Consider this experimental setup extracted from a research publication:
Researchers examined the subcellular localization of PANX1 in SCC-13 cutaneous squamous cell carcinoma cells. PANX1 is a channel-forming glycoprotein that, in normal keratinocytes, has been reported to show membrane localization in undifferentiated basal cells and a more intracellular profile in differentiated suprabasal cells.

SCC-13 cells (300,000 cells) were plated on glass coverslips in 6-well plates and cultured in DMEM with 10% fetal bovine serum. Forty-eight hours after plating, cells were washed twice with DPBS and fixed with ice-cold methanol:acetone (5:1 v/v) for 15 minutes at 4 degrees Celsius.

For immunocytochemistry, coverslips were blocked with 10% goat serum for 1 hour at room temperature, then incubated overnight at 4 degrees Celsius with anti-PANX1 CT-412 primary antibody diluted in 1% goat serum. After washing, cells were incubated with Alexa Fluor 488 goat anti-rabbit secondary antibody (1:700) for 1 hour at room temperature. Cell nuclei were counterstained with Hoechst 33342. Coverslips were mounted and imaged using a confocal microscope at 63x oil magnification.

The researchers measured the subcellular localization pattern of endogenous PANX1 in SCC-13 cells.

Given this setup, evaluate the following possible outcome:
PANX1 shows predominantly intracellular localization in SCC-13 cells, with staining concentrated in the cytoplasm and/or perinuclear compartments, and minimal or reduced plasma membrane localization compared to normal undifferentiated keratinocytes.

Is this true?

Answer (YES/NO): NO